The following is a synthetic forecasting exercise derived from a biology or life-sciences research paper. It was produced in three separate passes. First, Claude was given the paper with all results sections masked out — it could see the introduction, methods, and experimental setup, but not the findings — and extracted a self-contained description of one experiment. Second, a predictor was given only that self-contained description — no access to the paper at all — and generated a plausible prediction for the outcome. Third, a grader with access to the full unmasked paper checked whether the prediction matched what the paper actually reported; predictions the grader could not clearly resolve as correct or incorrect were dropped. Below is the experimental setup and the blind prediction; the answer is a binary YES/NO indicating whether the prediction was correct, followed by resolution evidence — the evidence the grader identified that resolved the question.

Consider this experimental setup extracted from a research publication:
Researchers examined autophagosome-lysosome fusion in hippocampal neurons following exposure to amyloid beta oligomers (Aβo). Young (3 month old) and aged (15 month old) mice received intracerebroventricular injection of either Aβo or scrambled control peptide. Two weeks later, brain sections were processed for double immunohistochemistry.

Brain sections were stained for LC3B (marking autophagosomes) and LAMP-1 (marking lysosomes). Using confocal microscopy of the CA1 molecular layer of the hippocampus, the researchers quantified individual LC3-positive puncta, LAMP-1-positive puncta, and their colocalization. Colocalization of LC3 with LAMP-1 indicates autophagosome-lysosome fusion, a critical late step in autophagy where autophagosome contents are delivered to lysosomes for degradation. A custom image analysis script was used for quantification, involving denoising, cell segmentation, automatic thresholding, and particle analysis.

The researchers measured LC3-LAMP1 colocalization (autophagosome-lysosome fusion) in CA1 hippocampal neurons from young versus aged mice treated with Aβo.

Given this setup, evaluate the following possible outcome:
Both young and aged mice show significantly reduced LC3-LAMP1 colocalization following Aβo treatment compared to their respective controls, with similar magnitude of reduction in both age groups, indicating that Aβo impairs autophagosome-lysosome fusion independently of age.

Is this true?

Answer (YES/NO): NO